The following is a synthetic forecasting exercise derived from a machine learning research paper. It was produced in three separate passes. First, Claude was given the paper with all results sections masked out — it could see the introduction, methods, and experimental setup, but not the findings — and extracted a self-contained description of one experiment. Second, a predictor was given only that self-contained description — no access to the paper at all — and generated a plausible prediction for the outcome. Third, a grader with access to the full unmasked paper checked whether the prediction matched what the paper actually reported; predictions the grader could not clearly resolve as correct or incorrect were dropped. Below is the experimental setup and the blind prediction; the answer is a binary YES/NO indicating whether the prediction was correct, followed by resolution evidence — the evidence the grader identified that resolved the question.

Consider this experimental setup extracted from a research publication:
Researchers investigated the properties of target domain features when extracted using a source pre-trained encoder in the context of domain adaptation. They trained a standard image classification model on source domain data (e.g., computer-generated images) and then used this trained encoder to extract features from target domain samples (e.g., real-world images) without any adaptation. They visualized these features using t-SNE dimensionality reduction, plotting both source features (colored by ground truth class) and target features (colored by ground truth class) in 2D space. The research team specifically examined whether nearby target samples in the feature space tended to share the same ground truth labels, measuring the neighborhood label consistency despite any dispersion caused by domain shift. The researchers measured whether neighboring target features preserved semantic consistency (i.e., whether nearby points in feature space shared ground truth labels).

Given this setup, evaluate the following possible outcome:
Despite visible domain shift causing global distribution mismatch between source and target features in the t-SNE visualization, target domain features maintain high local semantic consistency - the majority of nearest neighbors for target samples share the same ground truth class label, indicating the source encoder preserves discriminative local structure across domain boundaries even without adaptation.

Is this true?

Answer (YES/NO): YES